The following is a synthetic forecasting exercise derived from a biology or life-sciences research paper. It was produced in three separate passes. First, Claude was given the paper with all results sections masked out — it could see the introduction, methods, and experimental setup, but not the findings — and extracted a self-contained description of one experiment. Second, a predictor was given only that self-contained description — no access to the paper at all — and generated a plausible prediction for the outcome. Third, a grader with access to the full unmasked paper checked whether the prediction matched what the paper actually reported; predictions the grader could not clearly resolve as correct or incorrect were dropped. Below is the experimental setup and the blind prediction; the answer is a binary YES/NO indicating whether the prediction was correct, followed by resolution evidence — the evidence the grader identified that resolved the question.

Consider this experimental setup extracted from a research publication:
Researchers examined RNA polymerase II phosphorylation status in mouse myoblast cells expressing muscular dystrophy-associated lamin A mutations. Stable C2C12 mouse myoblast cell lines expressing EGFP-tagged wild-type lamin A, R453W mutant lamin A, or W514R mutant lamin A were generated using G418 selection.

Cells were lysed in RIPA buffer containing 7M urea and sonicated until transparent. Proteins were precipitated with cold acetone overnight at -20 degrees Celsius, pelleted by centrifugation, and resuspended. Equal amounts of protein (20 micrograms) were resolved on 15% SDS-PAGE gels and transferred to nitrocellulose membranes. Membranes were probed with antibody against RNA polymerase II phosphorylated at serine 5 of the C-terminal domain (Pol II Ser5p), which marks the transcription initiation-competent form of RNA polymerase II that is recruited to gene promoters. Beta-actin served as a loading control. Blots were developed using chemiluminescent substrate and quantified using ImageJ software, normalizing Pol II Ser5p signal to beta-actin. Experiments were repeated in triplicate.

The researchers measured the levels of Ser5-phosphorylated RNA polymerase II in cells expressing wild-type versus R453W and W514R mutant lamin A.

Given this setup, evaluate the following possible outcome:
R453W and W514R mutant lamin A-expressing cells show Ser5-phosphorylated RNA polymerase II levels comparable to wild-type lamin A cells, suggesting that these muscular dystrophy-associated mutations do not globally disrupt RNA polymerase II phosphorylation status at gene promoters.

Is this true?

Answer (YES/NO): NO